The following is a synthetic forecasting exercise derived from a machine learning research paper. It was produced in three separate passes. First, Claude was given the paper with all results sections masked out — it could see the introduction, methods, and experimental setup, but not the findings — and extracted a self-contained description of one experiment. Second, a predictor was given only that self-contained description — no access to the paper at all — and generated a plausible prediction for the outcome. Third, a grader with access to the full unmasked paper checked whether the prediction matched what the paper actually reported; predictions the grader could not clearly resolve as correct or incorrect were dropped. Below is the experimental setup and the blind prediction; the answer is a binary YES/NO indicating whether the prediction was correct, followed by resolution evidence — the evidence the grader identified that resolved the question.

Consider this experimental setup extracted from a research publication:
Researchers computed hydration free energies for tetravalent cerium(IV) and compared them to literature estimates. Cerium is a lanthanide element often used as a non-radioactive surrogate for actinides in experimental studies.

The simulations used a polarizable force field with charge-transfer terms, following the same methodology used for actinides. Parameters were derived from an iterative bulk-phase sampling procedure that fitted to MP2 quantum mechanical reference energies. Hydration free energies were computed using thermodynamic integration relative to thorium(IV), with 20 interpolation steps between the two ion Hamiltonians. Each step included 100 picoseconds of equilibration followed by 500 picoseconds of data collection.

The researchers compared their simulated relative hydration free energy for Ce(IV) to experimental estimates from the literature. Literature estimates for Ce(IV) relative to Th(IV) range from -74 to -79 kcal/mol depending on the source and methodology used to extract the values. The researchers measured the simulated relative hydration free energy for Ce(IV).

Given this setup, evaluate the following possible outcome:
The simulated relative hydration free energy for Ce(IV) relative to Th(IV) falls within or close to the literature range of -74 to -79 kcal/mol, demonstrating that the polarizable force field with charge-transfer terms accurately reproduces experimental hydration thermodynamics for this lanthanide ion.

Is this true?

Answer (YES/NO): NO